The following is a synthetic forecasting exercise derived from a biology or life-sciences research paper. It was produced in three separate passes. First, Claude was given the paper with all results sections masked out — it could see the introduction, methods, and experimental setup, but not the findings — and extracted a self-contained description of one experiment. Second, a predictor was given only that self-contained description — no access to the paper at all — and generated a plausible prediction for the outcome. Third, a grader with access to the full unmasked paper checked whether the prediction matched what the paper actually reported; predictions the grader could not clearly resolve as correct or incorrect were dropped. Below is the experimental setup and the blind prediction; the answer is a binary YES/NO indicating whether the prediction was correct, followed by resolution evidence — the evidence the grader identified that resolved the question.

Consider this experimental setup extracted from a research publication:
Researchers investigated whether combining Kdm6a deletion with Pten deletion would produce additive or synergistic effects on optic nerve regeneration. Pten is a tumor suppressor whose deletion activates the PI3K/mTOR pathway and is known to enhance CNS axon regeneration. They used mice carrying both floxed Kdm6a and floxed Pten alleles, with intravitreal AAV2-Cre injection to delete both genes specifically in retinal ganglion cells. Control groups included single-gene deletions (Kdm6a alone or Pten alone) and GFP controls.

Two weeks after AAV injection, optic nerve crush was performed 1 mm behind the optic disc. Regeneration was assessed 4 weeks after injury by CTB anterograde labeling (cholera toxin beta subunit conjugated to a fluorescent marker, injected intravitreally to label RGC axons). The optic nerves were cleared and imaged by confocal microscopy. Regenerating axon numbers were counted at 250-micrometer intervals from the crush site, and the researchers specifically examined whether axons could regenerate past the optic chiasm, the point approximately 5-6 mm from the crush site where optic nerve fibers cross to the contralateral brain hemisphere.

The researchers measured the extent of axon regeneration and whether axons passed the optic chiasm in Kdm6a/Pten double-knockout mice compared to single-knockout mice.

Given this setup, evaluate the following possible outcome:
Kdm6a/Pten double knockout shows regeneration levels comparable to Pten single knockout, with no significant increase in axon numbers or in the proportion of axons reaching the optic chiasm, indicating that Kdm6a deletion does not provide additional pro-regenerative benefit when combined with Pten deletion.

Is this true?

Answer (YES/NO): NO